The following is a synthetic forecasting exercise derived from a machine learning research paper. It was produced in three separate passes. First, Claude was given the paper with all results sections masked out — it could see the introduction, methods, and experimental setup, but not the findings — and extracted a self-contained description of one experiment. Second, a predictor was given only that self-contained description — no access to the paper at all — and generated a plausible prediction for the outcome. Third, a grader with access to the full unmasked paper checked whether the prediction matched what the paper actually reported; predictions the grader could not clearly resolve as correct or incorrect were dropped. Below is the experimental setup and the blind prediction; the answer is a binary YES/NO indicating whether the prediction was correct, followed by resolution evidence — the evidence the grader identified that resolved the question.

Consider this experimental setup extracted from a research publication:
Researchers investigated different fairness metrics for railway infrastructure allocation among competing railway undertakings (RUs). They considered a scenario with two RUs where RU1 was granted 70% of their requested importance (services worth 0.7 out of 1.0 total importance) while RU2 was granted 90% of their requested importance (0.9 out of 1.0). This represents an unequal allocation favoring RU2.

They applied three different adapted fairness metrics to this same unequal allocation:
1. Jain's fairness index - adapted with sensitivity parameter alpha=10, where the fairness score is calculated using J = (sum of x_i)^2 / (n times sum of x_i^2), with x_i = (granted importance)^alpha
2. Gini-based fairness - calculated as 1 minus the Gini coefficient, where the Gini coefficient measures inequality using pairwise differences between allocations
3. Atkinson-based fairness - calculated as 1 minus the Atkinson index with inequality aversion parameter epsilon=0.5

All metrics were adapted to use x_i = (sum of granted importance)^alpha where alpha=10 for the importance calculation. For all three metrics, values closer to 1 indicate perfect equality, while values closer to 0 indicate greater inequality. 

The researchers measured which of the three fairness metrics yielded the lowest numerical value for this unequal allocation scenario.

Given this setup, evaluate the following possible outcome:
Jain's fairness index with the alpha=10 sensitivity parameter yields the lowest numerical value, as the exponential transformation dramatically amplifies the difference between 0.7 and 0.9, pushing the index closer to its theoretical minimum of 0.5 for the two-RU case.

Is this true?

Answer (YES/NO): NO